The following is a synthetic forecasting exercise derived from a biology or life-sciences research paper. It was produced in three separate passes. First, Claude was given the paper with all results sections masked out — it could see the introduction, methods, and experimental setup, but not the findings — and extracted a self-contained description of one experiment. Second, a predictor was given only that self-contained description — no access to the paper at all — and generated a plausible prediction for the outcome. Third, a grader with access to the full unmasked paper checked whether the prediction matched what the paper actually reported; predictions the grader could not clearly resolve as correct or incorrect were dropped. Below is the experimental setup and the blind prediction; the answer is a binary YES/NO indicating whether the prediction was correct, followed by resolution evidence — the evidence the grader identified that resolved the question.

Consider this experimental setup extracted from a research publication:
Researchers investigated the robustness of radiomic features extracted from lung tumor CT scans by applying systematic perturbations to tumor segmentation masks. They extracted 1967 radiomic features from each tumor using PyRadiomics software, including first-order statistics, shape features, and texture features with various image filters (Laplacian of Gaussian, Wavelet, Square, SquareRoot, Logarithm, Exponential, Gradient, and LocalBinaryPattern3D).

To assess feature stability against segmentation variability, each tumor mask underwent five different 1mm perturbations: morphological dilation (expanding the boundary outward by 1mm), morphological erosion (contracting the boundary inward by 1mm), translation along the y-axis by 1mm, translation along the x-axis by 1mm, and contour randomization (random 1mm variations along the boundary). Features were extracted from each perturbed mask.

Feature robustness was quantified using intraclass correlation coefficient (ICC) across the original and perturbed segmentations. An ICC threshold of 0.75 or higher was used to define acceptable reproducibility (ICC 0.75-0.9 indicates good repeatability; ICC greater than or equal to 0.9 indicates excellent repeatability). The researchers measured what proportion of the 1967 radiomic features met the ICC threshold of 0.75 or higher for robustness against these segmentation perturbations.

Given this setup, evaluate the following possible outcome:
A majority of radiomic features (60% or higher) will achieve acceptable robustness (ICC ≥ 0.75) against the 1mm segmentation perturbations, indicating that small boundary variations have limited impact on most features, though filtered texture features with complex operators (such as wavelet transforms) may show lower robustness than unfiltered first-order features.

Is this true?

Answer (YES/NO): NO